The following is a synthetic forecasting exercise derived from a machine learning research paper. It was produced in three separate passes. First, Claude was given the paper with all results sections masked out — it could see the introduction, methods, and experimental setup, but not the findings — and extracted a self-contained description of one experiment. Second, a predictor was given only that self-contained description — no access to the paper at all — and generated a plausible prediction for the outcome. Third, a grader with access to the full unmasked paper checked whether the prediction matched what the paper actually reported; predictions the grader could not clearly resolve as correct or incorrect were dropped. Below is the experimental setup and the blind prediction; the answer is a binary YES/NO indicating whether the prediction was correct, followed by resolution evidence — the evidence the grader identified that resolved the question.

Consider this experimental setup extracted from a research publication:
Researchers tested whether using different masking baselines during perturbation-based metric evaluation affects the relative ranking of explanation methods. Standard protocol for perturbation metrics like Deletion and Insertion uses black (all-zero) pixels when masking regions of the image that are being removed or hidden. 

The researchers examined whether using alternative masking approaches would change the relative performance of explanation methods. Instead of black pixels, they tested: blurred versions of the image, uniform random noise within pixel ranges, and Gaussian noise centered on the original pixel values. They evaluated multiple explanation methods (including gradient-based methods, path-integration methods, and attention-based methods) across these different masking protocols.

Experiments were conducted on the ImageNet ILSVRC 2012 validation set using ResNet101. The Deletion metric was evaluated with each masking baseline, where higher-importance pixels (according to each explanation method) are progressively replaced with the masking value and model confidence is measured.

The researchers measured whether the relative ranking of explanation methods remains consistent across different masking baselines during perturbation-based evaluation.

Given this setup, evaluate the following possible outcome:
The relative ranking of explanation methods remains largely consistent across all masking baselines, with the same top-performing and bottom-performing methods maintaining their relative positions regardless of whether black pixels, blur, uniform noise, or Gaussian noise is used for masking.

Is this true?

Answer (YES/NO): YES